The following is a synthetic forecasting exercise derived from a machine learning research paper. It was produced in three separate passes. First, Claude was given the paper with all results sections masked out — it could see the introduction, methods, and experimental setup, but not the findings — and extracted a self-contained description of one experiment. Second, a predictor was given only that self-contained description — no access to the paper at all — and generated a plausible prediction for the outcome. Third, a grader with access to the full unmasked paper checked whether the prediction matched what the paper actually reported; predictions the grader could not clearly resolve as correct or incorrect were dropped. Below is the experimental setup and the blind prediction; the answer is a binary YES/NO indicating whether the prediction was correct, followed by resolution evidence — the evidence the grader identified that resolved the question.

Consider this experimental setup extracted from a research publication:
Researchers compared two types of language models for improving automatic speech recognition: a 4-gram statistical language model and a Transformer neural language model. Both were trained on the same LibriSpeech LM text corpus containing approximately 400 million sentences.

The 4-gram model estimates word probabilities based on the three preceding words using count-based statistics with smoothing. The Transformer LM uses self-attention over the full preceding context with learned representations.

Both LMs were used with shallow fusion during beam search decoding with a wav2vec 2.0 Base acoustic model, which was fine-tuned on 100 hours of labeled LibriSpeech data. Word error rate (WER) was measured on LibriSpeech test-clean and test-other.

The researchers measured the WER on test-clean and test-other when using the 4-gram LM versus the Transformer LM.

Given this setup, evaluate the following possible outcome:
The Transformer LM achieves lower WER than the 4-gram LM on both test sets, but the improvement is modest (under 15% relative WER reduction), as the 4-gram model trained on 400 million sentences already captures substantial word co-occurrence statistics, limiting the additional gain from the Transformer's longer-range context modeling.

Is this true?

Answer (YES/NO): NO